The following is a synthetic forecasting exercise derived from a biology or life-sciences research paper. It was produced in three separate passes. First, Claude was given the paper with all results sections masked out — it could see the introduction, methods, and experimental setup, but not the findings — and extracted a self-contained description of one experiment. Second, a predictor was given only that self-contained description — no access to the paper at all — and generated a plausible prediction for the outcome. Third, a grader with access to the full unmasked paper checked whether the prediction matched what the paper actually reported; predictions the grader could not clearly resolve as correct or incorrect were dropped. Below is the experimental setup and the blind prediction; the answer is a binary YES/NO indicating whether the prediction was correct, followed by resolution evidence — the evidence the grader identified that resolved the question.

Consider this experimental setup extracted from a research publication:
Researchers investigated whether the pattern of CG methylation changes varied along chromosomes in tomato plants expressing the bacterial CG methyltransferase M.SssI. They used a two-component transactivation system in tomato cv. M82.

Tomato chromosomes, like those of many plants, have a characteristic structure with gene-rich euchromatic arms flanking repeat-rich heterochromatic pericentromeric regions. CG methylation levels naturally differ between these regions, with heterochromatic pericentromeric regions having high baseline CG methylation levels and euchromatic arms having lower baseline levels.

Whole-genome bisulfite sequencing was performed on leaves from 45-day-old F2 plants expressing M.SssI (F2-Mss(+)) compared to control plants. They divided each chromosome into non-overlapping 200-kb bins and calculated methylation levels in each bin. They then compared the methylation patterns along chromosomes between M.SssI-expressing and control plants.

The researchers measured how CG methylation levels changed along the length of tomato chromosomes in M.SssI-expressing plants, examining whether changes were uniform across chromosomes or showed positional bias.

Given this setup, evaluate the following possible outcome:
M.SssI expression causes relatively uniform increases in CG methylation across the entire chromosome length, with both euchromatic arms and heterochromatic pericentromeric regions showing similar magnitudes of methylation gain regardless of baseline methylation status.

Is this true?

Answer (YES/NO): NO